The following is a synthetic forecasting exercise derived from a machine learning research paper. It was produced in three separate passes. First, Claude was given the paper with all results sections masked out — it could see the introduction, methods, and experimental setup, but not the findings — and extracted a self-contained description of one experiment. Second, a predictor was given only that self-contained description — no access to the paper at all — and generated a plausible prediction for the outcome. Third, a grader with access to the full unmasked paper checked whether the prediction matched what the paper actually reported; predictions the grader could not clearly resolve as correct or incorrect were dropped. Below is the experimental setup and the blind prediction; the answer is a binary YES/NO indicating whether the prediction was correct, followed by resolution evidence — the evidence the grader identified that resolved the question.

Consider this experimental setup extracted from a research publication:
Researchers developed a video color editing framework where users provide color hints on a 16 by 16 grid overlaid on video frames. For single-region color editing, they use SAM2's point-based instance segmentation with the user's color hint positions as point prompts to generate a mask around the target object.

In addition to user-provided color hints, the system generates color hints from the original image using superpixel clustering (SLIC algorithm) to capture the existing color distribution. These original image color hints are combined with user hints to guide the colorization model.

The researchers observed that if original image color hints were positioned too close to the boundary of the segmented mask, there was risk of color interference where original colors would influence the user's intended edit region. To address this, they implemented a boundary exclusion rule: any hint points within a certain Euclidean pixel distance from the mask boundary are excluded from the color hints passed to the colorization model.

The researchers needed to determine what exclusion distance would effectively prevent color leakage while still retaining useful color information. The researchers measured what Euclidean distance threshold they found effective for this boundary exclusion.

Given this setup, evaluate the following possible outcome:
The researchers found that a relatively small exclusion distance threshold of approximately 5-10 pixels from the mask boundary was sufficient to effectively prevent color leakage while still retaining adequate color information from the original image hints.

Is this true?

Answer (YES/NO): NO